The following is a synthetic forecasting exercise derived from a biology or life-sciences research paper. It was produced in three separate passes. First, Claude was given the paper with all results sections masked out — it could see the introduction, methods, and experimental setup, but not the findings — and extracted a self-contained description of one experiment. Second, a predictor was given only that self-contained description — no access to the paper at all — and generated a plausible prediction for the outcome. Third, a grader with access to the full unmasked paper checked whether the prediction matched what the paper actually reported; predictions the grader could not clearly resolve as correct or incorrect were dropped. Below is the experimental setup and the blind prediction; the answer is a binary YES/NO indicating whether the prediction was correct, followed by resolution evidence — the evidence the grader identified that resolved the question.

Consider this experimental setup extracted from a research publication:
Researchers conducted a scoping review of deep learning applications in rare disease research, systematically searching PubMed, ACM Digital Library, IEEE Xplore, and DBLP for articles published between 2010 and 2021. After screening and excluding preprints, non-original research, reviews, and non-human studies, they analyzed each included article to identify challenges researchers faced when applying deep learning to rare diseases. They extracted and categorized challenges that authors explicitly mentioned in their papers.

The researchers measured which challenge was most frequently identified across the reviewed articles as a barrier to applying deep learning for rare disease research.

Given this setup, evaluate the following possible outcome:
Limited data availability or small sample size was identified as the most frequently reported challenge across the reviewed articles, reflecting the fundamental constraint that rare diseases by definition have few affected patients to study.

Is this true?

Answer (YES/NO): YES